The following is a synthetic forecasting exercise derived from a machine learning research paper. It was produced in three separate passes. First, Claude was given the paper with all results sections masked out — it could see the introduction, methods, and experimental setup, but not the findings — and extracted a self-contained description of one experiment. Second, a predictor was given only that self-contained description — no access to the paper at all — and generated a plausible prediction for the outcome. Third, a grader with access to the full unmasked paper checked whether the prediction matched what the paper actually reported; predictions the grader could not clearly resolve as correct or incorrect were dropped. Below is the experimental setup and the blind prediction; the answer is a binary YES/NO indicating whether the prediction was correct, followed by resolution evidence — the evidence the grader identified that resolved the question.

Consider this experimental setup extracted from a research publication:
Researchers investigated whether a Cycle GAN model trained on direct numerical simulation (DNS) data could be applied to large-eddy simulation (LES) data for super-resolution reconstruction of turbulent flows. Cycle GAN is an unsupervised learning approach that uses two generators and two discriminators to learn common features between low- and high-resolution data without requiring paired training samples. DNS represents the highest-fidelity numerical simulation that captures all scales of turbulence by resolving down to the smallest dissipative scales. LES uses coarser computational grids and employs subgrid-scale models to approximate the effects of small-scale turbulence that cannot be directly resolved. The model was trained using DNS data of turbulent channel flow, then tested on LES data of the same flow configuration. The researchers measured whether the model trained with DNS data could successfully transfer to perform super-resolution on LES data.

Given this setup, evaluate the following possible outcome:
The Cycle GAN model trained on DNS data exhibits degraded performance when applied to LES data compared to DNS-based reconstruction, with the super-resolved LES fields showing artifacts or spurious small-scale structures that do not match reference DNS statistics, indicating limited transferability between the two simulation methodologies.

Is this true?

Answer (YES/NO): NO